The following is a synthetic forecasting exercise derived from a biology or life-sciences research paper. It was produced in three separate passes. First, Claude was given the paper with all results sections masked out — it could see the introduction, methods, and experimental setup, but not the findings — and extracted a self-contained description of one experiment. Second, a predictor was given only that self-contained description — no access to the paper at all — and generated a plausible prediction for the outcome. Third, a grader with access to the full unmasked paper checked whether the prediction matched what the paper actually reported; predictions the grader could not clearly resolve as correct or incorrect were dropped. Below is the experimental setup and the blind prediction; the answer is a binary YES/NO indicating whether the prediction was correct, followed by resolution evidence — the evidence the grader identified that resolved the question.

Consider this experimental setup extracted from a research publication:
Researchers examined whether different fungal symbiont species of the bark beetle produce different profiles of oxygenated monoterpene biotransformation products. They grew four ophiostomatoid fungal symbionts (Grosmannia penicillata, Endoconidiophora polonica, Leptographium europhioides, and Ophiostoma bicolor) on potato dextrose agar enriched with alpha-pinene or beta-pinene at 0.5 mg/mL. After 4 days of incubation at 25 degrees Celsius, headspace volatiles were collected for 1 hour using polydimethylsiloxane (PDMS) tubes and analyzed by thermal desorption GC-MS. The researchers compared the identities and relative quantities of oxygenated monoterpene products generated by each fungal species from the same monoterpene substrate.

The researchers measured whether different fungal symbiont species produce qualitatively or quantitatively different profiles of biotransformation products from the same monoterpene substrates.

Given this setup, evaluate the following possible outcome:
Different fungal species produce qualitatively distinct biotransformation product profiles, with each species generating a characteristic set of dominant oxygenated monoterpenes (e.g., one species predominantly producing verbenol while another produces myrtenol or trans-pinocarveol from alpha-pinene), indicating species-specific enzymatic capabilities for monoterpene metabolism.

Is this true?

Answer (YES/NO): NO